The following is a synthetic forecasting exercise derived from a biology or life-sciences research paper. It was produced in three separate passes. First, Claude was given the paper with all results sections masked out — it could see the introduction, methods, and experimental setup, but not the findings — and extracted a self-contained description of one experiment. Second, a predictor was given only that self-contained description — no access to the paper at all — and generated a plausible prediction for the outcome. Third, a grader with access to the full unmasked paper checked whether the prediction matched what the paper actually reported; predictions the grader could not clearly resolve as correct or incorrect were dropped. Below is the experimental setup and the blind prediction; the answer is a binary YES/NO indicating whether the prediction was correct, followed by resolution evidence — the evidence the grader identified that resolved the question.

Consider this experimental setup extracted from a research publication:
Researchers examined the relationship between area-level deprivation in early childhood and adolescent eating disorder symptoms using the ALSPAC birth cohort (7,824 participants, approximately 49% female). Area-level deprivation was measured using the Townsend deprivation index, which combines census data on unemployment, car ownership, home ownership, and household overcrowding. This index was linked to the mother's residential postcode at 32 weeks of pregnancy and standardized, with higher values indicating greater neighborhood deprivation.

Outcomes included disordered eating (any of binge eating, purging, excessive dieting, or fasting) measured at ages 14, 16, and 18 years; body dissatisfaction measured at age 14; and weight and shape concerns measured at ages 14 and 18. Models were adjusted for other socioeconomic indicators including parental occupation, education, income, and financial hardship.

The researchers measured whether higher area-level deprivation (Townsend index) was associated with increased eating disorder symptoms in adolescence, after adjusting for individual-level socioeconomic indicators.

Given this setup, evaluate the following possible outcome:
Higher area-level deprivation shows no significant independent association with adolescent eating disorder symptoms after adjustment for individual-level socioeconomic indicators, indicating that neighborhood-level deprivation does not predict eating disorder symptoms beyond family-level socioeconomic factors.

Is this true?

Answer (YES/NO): NO